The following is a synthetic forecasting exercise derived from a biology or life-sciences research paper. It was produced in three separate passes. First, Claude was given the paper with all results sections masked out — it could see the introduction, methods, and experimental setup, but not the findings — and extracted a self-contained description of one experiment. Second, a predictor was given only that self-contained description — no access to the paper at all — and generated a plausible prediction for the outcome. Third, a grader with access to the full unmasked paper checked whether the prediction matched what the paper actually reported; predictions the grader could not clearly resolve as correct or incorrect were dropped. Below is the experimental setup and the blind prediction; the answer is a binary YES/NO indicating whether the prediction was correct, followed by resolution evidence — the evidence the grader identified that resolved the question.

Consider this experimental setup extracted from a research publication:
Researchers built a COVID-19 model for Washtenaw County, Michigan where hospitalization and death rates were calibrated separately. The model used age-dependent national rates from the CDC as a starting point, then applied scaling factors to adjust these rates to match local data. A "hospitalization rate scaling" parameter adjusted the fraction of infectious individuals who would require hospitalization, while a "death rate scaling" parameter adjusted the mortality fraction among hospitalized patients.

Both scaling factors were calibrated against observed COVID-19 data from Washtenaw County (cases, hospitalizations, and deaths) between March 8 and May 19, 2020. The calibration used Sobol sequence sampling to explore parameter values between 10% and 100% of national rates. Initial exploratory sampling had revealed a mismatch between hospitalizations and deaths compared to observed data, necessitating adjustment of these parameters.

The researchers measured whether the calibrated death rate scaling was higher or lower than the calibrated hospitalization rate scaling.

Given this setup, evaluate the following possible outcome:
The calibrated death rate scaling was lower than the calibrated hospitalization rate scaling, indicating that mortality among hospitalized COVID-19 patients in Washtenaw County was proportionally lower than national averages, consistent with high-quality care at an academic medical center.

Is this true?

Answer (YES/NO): NO